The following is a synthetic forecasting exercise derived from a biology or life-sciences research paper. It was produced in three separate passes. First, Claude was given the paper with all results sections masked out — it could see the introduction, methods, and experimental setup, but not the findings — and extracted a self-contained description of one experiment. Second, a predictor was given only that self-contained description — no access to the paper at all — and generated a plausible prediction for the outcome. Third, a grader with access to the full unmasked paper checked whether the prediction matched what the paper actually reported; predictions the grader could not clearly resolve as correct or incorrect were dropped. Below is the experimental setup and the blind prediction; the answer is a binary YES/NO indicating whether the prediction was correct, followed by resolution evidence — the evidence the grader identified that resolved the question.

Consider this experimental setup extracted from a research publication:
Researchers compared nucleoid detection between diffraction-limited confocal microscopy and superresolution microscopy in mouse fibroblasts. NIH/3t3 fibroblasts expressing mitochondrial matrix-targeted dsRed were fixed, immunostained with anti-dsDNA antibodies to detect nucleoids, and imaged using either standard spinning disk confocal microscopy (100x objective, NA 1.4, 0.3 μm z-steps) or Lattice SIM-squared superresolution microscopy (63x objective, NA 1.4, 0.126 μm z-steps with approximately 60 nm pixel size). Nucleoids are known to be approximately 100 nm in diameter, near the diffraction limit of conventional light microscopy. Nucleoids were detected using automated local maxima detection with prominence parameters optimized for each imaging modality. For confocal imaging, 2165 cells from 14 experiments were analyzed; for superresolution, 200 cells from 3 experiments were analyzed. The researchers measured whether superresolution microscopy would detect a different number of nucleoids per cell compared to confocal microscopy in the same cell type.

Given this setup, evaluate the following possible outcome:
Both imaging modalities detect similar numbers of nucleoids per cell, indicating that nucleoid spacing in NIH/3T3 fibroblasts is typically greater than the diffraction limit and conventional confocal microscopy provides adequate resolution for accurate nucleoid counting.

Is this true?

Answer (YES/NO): NO